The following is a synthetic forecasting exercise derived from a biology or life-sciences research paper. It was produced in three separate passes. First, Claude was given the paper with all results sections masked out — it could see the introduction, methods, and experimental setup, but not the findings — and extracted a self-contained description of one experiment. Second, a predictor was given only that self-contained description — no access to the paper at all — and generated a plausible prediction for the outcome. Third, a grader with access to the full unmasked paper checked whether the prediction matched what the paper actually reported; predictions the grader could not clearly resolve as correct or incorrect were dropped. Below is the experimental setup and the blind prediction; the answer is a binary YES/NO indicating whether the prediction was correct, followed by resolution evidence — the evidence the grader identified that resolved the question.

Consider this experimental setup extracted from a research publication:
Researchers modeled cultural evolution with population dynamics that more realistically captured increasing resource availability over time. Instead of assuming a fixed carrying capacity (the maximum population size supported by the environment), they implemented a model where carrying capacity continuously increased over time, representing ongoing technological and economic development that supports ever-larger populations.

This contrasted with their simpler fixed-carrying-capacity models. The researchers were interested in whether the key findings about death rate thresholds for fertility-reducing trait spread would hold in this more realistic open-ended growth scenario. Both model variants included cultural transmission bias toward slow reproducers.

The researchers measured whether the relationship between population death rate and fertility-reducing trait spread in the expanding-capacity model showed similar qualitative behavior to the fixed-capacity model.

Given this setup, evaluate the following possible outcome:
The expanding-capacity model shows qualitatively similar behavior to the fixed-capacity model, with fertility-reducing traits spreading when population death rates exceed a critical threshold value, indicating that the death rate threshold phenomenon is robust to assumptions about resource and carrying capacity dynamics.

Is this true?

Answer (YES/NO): NO